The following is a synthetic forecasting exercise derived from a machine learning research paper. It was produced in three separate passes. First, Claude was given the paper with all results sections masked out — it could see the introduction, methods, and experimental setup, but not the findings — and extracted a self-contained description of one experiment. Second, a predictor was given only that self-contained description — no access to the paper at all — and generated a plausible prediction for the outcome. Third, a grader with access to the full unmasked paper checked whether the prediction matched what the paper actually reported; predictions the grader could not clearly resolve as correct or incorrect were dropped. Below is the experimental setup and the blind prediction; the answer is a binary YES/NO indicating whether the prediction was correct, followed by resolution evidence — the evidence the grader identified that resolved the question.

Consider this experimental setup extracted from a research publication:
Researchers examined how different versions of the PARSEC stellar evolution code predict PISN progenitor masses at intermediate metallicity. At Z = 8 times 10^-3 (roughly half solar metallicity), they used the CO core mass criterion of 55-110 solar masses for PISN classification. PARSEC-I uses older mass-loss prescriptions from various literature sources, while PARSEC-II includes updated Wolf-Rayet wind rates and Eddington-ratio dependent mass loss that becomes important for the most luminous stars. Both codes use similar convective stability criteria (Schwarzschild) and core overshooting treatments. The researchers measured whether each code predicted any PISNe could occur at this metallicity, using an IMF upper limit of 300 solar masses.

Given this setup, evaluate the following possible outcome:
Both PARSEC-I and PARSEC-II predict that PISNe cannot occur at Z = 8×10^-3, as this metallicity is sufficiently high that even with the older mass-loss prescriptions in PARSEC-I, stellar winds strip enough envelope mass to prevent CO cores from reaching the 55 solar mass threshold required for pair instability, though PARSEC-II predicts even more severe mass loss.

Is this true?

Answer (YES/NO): NO